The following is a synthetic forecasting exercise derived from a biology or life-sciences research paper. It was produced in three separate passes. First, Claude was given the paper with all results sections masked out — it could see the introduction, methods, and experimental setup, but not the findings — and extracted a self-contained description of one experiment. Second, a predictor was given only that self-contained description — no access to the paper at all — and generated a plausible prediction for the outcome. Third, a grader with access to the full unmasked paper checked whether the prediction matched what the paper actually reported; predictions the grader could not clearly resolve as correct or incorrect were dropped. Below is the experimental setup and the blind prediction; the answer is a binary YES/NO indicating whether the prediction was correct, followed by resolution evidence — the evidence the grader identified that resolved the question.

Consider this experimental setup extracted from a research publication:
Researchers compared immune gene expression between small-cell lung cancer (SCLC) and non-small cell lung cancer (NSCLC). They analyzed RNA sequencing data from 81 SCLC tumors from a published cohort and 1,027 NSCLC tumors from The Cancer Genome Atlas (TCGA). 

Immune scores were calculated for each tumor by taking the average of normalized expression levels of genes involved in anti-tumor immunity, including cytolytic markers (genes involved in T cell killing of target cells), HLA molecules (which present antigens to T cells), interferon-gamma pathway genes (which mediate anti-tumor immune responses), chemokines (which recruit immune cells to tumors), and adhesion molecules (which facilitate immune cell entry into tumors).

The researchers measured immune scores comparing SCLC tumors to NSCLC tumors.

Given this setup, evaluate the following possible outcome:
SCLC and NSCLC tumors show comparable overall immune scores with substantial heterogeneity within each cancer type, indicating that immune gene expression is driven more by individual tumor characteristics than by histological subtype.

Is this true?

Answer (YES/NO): NO